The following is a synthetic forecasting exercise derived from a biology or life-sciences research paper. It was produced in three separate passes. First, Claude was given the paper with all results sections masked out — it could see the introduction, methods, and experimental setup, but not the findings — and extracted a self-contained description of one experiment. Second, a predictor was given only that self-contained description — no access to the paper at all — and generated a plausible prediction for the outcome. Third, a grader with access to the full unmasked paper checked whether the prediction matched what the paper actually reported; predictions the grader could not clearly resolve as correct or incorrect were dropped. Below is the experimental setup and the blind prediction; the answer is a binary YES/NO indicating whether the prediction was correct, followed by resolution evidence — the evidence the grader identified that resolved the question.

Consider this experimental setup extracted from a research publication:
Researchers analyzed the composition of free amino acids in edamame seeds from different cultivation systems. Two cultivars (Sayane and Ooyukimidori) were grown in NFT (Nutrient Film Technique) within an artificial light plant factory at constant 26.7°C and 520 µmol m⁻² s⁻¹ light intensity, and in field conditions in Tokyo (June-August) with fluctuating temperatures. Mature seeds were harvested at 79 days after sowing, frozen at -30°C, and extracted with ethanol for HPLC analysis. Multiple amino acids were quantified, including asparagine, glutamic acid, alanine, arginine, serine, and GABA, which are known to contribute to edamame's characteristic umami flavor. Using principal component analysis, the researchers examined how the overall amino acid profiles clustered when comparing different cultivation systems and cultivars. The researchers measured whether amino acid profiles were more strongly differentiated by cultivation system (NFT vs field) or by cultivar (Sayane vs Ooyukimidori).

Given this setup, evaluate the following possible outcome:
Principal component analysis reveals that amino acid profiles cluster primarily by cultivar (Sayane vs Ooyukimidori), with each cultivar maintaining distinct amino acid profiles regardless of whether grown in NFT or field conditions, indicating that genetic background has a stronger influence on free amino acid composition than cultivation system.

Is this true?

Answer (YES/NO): NO